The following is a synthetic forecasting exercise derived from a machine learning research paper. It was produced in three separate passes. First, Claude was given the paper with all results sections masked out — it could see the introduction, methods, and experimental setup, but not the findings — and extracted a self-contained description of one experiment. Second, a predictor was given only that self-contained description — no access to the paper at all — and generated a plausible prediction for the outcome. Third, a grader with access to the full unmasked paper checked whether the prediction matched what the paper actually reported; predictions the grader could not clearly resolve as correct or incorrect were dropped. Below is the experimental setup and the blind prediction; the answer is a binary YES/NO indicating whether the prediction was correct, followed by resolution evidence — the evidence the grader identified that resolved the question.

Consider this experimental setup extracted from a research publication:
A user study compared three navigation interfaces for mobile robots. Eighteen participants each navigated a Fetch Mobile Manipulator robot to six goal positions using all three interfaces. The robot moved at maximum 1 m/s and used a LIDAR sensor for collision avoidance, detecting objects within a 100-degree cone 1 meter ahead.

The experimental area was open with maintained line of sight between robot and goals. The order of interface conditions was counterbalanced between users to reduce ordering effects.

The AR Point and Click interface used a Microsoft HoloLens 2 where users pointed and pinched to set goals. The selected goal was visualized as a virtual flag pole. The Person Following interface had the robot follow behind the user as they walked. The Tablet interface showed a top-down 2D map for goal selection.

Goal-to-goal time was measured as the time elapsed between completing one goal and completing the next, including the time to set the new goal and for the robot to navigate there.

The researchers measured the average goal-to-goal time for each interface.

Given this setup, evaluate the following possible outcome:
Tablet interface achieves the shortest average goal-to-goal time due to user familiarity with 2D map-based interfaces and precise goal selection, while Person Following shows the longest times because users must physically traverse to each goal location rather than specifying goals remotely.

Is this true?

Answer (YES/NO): NO